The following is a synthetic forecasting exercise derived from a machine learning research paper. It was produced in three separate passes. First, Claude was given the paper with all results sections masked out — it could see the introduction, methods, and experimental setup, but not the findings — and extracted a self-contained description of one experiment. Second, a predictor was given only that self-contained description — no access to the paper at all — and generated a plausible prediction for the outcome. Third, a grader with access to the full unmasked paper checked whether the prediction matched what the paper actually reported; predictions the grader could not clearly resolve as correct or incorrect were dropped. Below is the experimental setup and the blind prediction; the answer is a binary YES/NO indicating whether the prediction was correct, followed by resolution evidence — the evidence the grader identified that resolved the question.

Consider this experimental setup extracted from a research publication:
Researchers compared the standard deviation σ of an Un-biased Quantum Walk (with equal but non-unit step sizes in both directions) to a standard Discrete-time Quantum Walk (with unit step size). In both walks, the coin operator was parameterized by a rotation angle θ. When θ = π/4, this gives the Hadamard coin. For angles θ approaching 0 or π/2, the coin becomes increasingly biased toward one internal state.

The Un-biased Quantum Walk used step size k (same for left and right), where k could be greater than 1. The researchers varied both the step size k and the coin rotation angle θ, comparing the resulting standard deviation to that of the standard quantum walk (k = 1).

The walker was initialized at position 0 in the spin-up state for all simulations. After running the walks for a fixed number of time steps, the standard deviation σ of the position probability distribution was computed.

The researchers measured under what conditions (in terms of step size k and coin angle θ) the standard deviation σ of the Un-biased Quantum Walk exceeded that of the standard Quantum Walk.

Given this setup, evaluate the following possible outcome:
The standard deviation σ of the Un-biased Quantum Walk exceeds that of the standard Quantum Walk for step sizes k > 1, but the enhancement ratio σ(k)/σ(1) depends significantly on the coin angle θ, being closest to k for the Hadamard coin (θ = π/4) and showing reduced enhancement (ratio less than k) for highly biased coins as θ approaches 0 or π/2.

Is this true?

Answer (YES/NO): NO